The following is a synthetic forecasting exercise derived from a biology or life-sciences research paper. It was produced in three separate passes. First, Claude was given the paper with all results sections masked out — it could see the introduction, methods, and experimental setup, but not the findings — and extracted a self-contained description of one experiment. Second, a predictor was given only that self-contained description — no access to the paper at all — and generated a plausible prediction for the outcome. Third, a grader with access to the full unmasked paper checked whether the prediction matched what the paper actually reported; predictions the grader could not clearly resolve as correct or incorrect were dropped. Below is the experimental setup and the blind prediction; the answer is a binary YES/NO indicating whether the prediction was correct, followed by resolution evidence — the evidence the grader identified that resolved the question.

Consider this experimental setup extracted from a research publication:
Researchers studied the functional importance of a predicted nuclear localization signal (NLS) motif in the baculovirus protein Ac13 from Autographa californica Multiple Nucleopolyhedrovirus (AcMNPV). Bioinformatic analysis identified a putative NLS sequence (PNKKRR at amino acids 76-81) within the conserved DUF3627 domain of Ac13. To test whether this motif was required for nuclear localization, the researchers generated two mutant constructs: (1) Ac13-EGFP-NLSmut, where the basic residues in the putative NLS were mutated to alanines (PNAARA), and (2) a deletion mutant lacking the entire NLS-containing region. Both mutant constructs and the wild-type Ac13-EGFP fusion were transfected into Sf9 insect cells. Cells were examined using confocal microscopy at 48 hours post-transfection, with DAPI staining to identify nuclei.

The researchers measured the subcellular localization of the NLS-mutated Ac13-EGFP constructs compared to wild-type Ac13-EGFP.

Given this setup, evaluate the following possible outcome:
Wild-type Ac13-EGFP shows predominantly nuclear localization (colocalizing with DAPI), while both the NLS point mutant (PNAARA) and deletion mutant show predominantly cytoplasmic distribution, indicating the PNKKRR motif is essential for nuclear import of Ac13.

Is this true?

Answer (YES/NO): NO